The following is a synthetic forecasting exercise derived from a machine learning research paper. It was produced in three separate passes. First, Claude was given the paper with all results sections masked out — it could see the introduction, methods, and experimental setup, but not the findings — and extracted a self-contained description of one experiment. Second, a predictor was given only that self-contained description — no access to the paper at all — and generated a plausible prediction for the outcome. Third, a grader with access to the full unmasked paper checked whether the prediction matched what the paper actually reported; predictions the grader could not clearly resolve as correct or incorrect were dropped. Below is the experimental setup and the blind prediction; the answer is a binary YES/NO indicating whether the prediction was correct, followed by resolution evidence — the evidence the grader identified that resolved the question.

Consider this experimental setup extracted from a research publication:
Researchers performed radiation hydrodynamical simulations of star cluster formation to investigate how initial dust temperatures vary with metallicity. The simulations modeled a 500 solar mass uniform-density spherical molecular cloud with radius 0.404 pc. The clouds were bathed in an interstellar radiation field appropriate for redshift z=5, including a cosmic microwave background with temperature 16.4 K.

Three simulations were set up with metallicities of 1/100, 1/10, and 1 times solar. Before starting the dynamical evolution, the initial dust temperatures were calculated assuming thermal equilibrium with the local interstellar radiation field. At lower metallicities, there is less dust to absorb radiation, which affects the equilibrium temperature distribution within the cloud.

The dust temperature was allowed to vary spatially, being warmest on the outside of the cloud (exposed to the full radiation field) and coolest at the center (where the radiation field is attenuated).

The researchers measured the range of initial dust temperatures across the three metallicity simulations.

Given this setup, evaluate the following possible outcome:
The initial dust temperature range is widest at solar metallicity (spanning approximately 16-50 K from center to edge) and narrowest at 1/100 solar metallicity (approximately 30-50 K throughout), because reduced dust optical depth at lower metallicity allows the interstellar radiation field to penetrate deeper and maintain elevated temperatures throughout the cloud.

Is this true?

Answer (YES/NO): NO